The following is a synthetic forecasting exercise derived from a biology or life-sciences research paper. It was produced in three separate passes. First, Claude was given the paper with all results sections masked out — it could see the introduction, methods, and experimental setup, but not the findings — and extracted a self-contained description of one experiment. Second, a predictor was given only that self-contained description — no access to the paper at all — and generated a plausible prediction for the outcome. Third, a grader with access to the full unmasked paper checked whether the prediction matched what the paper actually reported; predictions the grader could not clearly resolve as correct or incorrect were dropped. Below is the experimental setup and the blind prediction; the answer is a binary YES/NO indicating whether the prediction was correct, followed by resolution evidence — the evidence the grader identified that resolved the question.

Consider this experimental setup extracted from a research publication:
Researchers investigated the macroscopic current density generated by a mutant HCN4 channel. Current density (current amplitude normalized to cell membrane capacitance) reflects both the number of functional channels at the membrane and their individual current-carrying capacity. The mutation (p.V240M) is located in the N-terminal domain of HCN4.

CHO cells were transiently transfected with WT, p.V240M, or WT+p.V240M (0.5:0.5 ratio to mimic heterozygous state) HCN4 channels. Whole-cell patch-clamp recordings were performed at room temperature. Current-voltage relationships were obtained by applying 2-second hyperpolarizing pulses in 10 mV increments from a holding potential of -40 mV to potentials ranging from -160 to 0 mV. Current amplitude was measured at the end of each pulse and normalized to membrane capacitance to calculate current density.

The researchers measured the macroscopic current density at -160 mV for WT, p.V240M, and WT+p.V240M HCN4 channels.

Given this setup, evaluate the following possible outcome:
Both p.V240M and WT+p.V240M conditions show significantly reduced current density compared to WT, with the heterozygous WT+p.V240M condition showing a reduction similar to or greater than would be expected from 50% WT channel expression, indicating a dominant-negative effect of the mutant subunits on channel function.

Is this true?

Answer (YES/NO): NO